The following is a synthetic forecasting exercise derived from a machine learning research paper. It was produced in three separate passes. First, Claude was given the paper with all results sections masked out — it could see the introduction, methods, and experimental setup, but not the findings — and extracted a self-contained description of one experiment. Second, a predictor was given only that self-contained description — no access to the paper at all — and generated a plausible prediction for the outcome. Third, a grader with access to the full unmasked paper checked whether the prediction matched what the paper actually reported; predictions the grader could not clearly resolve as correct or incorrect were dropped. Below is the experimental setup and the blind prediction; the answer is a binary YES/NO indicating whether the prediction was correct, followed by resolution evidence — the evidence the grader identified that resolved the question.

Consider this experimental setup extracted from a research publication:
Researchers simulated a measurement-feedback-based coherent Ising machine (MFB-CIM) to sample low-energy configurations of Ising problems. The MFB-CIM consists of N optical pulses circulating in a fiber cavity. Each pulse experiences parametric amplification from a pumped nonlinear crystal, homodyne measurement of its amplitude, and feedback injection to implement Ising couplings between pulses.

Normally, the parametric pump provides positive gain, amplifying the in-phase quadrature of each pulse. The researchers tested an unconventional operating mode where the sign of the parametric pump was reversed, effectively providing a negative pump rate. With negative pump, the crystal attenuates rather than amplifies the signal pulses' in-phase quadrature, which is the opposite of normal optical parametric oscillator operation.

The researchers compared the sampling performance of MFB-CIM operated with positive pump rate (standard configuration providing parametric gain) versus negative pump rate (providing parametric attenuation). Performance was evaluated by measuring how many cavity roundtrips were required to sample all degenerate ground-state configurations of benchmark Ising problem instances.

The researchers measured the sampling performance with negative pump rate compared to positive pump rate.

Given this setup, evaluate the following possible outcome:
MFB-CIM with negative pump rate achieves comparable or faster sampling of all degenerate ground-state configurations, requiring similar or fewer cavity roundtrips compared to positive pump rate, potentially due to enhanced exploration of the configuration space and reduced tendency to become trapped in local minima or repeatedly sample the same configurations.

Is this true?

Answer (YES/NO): YES